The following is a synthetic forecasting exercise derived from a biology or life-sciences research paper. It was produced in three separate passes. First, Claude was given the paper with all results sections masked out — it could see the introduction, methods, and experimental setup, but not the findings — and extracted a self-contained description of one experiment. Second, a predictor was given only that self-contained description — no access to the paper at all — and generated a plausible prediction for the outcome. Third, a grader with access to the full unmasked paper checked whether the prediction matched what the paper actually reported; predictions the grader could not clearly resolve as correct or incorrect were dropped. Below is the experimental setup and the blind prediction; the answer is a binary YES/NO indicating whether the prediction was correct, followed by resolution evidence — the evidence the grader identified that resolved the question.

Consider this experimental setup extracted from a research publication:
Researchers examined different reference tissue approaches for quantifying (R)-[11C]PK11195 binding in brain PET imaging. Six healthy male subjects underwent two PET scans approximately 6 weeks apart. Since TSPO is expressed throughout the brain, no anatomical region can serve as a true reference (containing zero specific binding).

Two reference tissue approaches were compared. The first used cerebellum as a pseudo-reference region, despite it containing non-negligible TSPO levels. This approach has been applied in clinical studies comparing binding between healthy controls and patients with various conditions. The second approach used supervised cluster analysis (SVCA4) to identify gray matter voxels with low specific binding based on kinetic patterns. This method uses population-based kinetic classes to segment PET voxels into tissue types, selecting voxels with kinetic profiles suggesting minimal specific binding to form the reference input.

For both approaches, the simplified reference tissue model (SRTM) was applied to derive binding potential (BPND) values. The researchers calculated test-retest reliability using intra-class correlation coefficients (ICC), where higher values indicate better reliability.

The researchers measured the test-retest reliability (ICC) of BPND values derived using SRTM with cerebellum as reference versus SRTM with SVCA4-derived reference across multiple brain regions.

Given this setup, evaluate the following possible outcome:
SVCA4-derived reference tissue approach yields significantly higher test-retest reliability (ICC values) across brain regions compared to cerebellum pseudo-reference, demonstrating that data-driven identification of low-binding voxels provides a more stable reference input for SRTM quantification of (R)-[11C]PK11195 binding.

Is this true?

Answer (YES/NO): NO